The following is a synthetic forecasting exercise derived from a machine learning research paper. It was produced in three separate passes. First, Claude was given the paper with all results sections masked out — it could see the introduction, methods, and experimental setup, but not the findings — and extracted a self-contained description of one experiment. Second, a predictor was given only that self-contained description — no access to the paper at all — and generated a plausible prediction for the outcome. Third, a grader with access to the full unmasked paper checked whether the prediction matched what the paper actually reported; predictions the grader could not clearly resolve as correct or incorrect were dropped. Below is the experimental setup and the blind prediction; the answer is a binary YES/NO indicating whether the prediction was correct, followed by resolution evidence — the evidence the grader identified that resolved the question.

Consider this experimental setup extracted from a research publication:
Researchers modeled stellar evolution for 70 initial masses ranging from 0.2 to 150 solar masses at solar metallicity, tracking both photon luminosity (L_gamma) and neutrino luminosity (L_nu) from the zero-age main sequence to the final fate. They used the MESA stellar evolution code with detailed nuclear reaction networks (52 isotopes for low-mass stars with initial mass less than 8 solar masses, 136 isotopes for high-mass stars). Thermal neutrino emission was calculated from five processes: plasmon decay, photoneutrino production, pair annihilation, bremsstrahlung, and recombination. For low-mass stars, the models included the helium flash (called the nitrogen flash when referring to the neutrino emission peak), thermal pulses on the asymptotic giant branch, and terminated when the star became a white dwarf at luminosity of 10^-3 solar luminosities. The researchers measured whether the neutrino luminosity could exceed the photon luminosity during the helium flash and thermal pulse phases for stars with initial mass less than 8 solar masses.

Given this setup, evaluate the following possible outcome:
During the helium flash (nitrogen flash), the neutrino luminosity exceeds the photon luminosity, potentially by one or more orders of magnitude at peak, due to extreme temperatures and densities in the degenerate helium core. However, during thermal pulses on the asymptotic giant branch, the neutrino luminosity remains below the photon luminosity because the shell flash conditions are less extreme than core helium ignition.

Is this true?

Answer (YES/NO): NO